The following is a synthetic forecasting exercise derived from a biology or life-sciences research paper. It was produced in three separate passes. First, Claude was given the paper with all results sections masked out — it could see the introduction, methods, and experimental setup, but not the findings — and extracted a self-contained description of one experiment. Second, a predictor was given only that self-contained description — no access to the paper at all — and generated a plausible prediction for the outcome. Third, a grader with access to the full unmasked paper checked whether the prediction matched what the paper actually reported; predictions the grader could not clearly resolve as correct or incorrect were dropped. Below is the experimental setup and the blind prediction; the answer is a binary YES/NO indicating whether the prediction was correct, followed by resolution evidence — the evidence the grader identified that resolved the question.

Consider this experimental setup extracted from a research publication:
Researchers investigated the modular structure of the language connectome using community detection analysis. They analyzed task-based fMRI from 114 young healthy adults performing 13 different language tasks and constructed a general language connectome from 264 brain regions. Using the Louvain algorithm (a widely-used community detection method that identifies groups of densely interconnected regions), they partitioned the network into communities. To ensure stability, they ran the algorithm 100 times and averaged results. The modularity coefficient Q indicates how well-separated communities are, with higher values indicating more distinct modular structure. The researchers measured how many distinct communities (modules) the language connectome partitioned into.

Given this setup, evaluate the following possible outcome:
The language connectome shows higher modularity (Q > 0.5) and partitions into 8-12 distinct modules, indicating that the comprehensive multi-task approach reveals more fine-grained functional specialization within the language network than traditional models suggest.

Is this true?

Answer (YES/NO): NO